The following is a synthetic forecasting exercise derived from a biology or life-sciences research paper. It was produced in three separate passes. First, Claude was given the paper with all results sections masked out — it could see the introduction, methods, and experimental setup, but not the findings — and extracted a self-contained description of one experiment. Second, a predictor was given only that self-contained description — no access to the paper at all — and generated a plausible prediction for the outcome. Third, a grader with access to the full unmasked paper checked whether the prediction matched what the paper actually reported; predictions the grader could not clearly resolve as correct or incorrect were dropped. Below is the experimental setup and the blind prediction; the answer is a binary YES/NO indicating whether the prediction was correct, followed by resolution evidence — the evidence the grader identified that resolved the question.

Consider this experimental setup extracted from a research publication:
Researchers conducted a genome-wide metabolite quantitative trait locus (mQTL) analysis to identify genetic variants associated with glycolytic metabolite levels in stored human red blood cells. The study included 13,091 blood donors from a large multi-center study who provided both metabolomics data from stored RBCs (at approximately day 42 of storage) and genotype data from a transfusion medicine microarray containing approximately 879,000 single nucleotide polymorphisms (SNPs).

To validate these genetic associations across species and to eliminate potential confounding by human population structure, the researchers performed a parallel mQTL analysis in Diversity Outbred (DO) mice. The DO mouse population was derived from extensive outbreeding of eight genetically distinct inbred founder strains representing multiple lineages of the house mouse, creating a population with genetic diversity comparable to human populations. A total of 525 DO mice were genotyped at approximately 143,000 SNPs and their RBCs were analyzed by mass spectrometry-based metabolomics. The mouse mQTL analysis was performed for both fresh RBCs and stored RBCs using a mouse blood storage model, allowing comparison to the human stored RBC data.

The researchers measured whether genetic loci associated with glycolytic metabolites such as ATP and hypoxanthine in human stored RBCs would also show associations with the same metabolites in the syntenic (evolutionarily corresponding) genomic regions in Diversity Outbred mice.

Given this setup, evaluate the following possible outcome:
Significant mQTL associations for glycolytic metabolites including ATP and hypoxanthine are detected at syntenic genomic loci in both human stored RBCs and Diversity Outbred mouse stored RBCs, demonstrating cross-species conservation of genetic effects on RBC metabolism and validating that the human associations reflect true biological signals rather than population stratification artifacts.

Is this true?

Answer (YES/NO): YES